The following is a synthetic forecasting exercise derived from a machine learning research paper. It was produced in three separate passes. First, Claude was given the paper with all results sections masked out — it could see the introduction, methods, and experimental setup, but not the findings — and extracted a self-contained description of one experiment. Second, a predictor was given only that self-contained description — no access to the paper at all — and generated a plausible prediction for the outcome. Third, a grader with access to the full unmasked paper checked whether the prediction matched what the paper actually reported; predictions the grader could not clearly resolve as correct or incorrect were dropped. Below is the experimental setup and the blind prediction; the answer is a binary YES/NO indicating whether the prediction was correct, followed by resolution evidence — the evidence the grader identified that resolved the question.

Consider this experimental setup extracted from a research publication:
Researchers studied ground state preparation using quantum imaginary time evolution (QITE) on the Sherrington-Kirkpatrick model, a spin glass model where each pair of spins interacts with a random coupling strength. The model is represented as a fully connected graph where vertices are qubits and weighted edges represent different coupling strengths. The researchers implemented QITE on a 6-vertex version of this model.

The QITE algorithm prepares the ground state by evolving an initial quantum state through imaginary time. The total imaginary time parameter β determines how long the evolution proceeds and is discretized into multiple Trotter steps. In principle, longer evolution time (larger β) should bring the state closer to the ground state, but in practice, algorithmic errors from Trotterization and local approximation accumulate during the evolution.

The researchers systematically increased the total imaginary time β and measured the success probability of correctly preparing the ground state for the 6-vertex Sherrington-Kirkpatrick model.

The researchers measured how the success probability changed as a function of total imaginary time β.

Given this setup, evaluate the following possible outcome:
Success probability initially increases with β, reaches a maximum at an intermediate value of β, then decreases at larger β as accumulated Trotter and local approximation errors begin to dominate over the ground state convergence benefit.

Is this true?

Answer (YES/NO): NO